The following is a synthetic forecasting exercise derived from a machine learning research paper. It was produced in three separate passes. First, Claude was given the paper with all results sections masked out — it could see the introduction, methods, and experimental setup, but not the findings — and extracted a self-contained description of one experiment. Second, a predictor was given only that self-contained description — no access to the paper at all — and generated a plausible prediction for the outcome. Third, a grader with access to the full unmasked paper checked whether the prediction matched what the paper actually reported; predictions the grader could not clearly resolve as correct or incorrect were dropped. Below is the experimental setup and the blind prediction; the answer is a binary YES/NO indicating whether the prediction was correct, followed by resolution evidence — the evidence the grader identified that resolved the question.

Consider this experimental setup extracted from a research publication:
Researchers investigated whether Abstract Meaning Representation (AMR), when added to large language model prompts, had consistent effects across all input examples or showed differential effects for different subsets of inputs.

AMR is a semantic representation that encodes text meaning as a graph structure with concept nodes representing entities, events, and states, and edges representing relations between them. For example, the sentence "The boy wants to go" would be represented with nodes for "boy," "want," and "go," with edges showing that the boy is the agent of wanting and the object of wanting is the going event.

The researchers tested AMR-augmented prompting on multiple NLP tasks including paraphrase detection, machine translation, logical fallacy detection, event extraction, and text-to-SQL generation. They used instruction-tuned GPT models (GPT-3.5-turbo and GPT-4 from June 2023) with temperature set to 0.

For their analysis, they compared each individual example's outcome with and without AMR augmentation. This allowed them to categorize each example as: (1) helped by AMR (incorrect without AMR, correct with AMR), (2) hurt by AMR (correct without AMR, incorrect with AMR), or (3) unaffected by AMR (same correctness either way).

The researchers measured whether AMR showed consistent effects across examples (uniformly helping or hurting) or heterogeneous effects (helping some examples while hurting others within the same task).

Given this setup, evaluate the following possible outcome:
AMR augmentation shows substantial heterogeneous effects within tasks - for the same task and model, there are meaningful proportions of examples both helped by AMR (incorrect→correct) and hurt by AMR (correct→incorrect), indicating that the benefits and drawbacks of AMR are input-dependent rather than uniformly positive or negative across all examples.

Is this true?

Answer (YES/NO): YES